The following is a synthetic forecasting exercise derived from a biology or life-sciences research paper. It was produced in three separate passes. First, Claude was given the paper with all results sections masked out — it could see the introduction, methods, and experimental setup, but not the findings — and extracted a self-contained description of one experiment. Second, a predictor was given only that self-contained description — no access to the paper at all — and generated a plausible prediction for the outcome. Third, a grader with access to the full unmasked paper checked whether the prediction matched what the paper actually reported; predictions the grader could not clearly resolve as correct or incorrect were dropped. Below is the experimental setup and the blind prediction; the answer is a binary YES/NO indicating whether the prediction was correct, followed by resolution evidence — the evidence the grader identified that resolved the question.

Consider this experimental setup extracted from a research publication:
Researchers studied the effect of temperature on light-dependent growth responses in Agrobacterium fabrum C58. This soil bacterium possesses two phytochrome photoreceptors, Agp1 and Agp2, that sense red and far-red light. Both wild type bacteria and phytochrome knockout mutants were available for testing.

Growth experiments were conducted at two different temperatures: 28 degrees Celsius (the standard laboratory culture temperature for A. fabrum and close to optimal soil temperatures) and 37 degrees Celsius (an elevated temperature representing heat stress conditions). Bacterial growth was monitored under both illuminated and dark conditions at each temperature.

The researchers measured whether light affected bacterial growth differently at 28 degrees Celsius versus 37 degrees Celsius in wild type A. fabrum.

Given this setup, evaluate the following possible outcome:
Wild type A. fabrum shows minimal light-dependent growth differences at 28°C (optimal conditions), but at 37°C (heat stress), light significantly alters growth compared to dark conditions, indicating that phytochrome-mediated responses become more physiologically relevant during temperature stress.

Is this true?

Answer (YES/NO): YES